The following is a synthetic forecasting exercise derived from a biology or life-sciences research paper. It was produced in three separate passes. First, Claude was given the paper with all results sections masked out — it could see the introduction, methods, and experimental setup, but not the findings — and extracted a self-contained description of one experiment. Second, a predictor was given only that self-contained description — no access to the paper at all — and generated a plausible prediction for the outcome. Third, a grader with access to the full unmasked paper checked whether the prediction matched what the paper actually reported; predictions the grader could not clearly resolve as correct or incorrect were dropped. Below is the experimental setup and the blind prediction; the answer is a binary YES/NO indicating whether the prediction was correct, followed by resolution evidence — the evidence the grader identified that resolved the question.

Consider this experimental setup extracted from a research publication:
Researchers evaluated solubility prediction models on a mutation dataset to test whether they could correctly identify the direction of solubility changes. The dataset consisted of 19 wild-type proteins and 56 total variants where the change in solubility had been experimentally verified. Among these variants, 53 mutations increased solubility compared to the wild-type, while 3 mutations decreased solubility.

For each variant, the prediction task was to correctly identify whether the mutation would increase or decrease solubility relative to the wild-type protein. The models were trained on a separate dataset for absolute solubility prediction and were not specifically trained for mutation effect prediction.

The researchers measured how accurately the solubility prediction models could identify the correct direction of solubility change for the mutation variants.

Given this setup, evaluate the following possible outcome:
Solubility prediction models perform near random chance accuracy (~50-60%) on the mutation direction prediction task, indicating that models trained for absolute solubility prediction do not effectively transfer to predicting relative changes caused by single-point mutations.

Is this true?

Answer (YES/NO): NO